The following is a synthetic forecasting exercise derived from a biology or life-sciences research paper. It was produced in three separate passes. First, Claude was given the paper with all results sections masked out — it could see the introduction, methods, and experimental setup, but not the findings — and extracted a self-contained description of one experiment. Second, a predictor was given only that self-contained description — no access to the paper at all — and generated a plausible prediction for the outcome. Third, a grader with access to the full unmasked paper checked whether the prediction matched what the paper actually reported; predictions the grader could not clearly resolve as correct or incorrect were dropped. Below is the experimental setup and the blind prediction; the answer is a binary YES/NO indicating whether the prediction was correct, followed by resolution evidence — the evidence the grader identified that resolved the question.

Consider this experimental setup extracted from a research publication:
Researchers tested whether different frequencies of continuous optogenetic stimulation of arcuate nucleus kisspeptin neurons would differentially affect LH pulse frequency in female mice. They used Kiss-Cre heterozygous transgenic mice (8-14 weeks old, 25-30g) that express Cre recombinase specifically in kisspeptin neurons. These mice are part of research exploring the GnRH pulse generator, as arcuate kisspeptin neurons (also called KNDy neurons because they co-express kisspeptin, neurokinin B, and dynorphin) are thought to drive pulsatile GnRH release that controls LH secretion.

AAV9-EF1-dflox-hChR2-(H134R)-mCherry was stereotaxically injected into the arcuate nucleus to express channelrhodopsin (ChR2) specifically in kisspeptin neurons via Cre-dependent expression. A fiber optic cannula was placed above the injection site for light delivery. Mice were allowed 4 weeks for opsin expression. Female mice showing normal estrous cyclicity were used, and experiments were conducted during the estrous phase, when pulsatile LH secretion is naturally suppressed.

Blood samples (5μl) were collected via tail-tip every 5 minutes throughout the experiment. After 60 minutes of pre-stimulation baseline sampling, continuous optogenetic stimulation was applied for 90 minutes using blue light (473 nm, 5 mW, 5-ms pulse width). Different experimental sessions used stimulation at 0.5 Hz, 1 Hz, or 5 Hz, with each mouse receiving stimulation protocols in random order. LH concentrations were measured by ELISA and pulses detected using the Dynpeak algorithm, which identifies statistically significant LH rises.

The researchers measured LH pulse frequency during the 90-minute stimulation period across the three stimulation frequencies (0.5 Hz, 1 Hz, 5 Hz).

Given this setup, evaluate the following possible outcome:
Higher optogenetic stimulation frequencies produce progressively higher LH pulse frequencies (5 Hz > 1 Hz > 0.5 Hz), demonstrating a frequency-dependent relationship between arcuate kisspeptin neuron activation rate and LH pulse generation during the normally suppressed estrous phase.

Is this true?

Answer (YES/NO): YES